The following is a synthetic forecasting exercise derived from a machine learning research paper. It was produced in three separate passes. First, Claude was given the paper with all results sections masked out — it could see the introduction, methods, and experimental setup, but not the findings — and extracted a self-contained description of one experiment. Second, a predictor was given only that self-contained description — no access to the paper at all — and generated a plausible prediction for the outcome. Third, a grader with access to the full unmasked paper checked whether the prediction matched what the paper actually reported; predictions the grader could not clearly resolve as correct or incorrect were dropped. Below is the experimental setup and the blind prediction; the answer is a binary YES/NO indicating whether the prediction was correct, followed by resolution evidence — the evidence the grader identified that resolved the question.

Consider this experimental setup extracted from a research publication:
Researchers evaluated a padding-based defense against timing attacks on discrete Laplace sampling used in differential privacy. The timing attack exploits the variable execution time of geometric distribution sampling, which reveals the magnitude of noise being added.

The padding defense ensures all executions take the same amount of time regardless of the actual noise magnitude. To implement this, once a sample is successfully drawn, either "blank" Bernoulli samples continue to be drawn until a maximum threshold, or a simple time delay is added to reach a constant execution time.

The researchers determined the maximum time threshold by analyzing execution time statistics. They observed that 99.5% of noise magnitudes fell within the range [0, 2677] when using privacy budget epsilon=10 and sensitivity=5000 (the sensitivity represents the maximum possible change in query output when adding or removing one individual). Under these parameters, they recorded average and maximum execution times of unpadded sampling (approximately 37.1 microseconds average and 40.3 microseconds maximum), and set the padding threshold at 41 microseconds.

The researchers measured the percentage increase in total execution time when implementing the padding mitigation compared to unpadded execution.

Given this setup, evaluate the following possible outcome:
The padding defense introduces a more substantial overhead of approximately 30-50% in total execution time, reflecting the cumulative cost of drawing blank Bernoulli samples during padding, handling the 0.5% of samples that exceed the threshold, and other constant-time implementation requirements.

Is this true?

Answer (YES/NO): NO